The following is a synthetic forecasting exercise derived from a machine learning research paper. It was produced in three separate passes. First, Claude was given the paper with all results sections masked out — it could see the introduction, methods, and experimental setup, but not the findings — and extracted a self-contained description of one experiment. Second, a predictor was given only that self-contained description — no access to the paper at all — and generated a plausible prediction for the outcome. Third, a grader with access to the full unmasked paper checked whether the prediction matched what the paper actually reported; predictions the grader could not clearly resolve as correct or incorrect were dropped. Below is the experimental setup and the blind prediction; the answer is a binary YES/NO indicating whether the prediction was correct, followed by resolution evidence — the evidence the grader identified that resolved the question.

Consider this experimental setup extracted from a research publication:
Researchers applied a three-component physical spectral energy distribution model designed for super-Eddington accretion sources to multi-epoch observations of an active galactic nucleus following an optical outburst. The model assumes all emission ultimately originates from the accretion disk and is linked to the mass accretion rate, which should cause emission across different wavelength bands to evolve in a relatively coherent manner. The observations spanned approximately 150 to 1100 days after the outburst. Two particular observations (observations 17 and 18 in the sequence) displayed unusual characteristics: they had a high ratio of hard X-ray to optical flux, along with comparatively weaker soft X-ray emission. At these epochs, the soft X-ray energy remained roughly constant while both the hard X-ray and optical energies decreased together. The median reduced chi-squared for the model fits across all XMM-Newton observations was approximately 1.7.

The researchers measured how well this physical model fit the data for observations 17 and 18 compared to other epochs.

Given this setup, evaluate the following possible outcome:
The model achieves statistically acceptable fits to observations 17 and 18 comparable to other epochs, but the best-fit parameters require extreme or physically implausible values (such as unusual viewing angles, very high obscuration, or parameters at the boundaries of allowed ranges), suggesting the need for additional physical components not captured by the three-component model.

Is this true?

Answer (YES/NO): NO